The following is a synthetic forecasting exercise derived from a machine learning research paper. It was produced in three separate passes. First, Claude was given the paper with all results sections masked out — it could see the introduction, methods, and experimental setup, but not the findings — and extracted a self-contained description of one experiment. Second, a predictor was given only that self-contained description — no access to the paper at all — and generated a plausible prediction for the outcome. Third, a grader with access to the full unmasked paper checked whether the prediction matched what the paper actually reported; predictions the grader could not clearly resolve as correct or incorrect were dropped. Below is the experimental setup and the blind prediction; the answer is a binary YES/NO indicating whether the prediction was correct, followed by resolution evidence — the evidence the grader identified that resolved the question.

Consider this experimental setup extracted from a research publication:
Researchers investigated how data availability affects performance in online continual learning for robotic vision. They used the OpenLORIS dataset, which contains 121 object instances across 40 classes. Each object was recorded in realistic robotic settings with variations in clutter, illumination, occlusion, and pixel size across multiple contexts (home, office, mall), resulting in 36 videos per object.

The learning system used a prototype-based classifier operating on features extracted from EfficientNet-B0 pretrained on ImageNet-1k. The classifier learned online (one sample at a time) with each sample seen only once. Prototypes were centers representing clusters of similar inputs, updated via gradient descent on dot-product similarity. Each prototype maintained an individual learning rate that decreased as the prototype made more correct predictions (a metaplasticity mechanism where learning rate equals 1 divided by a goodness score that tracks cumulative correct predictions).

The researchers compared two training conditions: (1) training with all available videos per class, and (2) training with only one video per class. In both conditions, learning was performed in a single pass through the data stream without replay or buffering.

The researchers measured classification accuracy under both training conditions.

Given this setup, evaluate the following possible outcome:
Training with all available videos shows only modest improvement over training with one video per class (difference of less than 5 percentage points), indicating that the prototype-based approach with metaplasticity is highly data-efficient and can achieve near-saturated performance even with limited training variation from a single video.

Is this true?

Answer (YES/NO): NO